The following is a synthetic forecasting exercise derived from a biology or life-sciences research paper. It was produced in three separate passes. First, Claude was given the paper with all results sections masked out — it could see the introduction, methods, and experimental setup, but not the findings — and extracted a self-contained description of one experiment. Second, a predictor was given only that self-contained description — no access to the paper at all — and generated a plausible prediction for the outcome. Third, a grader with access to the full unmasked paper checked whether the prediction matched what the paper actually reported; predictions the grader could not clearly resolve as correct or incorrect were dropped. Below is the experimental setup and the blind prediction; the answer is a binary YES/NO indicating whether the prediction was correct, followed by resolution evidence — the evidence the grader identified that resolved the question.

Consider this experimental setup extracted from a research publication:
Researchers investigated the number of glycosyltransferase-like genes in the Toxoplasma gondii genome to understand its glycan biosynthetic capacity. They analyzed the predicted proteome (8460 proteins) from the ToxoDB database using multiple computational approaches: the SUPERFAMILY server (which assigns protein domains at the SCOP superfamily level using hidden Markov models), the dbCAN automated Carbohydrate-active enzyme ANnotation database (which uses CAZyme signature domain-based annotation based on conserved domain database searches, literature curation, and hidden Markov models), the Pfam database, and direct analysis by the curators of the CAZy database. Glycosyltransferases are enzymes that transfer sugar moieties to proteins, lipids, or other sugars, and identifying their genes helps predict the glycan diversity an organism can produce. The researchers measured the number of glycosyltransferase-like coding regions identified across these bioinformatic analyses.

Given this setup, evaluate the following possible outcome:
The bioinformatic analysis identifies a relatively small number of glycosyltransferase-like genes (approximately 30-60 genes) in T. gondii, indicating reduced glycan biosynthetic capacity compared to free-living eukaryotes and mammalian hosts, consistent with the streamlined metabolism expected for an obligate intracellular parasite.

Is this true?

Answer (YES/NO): YES